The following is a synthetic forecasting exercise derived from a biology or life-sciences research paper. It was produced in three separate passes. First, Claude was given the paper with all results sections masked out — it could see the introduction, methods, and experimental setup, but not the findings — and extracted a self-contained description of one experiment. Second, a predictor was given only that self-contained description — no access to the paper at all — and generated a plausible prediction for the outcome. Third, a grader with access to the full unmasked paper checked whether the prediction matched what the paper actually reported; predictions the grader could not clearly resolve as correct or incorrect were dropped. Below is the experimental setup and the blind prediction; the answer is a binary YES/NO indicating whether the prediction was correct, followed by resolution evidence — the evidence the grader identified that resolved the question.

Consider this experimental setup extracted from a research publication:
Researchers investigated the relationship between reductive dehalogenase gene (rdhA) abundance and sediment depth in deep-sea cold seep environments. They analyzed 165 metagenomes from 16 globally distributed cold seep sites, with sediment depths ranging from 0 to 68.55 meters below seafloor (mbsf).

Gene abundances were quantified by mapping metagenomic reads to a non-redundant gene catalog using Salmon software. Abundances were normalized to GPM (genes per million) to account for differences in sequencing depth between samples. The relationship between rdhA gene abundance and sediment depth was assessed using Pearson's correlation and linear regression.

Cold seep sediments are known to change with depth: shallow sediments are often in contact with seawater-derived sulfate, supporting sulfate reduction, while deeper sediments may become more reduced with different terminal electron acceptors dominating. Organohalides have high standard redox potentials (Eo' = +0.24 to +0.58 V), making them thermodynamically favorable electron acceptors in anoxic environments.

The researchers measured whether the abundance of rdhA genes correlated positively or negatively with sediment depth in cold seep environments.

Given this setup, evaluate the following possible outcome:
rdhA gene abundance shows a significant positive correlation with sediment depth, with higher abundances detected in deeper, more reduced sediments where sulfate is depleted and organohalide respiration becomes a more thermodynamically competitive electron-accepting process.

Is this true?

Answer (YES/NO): NO